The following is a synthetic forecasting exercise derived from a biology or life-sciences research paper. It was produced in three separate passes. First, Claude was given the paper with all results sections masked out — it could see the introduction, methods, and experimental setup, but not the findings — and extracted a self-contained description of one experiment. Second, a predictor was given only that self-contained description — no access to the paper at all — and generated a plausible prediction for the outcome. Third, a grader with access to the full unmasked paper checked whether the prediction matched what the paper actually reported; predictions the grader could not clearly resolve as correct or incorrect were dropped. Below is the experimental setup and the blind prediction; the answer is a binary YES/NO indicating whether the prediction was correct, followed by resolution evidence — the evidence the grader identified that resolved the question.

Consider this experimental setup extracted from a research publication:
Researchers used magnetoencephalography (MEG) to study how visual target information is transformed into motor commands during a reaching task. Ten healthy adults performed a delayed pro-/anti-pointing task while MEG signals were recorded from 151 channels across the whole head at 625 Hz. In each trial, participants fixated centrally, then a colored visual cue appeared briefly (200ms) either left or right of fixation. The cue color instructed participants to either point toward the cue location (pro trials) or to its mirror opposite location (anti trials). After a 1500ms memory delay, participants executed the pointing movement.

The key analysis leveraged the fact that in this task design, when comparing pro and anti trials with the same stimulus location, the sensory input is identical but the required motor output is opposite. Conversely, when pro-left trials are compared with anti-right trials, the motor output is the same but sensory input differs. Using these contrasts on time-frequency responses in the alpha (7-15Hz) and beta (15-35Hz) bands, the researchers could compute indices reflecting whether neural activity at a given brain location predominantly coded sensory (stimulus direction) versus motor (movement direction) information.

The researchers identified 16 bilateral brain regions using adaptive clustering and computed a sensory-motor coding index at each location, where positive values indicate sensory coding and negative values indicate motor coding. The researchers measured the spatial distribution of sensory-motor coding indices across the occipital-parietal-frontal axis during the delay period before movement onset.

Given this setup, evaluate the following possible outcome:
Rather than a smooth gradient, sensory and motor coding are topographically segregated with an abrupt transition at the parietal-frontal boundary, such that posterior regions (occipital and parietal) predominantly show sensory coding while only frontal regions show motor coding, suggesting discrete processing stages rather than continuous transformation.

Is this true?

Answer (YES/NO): NO